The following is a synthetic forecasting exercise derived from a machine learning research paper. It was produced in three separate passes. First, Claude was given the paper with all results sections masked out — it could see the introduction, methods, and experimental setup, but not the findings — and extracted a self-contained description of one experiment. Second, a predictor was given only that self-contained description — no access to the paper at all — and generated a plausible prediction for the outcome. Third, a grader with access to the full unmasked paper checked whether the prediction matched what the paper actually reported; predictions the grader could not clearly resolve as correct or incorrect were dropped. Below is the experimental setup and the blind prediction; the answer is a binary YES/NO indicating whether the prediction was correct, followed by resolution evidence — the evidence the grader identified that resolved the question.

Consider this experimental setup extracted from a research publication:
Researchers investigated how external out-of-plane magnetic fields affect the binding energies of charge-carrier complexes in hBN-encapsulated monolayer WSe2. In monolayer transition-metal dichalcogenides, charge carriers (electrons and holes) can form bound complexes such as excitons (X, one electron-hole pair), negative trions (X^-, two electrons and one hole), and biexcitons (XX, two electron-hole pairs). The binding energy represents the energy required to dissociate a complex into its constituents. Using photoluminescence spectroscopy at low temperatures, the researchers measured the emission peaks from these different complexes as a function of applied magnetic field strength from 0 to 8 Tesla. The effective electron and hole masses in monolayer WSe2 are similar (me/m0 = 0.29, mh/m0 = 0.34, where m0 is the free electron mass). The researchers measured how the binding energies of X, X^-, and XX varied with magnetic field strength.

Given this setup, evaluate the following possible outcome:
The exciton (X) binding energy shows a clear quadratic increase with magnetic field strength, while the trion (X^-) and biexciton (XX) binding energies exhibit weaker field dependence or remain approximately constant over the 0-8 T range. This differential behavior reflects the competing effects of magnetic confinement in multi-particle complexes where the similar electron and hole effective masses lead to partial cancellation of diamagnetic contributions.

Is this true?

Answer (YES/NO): NO